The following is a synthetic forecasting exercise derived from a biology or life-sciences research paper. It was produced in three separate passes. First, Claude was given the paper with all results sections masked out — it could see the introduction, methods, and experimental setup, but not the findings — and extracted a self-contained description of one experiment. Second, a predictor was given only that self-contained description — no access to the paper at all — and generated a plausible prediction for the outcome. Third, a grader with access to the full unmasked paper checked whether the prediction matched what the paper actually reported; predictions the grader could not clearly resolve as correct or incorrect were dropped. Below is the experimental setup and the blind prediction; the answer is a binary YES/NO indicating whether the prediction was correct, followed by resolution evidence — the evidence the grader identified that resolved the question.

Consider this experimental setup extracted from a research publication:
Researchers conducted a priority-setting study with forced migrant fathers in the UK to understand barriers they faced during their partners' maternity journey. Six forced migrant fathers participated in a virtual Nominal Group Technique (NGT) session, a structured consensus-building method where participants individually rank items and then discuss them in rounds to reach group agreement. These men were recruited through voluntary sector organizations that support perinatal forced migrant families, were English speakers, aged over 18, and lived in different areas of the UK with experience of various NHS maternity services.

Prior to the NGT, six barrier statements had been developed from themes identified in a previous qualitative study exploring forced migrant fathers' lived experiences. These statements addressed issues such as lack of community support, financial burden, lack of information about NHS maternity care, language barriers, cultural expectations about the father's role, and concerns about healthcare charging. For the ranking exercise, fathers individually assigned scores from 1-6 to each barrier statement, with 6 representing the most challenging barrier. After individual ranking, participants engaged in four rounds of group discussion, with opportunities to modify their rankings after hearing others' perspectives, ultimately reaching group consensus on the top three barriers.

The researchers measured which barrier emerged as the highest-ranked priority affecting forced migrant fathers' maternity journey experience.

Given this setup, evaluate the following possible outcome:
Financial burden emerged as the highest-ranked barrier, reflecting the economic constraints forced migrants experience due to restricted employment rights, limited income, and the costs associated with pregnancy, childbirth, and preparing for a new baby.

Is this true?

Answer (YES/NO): NO